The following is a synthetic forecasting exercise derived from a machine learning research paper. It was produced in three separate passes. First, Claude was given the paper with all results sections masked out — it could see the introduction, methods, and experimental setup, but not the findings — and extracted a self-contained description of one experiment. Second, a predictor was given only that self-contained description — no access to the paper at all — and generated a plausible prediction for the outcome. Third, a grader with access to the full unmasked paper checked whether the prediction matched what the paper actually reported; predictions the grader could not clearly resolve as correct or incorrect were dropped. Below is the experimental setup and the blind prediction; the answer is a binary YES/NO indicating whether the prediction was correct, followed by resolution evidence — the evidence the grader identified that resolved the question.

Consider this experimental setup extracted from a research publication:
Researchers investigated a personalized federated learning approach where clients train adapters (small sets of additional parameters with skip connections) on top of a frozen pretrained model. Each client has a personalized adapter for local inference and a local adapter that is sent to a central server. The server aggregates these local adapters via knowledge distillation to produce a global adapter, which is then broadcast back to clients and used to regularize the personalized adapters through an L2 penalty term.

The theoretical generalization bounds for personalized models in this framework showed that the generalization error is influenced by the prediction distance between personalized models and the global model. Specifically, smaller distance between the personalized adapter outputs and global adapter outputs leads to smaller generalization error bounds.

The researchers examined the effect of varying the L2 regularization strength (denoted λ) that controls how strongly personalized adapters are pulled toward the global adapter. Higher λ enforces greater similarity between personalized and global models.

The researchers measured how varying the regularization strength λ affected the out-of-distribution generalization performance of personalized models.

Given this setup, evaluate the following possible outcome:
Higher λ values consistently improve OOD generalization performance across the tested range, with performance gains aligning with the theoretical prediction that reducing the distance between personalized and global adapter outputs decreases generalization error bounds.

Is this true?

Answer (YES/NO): NO